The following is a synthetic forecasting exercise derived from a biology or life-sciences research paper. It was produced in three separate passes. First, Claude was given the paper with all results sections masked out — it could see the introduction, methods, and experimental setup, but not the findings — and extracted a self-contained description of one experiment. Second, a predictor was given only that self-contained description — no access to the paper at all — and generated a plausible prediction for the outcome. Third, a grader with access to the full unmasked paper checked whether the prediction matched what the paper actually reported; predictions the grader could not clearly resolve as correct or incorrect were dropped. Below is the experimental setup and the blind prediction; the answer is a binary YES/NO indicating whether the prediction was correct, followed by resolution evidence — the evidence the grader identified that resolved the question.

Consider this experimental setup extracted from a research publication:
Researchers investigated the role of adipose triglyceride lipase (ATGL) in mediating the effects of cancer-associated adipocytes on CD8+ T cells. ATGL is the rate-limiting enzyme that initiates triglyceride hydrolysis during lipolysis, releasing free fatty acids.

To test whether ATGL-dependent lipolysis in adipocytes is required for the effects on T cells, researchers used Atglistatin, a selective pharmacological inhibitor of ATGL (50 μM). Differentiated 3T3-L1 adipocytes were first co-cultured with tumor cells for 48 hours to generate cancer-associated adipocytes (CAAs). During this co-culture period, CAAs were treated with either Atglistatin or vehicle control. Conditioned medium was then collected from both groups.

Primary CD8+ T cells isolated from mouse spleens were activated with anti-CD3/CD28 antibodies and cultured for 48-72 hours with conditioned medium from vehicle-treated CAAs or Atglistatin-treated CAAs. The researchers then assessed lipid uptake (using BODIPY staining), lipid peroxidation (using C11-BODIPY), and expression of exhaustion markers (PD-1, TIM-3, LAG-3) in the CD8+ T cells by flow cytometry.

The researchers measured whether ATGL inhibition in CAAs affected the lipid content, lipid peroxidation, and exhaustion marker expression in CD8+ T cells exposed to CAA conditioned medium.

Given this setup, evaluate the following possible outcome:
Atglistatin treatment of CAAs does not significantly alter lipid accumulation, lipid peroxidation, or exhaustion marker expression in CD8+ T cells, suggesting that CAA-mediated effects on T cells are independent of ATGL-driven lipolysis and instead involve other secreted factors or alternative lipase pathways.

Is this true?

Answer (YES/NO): NO